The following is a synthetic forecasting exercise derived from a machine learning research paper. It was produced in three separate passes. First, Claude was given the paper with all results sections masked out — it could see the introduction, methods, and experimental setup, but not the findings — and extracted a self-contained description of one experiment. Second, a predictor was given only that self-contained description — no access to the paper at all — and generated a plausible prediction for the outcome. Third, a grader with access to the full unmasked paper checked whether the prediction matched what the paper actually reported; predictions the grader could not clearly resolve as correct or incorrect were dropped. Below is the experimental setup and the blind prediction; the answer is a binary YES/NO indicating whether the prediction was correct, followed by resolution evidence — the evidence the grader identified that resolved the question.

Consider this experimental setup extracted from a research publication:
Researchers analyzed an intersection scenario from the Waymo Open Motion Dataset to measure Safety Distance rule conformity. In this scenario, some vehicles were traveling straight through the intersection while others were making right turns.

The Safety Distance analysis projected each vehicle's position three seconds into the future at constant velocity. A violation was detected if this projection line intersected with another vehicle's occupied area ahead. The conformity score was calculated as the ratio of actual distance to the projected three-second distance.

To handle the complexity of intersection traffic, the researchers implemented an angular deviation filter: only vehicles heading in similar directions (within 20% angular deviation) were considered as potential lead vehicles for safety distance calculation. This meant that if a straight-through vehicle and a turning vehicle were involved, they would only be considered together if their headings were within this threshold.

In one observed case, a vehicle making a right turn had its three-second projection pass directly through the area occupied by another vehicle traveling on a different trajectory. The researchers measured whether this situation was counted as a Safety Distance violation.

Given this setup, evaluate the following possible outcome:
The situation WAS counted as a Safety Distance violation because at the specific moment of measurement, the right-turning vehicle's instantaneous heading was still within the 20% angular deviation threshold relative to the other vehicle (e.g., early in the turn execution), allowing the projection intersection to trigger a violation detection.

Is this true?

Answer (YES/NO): NO